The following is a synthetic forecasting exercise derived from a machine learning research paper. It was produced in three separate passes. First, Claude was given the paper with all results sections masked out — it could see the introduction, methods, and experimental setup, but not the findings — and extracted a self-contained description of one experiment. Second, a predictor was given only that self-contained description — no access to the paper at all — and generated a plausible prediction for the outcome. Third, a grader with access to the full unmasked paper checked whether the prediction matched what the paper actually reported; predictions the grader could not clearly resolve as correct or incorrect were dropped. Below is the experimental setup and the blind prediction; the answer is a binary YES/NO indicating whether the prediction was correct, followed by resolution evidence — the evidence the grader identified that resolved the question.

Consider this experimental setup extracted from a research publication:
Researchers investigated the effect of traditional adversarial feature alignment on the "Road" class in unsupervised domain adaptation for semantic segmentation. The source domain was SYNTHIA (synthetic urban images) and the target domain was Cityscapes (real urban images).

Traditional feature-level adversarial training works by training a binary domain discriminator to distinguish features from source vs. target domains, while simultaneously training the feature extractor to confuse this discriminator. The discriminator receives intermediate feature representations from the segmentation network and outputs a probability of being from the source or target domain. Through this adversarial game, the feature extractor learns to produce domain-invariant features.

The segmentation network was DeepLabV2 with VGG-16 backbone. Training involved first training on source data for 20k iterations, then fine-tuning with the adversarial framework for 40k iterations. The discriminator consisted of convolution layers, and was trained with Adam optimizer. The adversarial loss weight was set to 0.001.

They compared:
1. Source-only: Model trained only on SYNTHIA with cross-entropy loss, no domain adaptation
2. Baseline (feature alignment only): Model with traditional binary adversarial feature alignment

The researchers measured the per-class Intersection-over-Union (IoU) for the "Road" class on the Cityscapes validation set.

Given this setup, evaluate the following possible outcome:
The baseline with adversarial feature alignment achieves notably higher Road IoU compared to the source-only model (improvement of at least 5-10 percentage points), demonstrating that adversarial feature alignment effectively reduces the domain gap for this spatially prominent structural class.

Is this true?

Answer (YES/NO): YES